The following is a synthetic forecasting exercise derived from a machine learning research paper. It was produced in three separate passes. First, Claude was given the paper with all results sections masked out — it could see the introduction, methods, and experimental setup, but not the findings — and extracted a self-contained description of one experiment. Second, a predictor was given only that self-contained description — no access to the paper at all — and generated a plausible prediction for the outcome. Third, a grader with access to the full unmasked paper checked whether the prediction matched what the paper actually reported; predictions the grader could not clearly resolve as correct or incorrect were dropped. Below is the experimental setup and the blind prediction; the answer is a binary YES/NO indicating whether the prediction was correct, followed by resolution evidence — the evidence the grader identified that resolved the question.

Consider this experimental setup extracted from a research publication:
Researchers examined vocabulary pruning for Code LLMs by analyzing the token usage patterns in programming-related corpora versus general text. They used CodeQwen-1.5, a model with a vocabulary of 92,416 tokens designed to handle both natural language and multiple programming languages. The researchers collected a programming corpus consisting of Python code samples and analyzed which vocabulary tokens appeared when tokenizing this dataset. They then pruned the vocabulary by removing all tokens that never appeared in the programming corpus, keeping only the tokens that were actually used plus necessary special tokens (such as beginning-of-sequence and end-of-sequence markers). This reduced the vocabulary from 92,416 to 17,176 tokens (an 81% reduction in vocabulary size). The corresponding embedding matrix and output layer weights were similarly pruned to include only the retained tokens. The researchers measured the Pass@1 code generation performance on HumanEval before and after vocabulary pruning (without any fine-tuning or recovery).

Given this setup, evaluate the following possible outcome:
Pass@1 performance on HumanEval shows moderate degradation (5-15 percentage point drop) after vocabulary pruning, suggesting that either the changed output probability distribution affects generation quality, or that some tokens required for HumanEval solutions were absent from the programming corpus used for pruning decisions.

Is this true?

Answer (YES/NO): NO